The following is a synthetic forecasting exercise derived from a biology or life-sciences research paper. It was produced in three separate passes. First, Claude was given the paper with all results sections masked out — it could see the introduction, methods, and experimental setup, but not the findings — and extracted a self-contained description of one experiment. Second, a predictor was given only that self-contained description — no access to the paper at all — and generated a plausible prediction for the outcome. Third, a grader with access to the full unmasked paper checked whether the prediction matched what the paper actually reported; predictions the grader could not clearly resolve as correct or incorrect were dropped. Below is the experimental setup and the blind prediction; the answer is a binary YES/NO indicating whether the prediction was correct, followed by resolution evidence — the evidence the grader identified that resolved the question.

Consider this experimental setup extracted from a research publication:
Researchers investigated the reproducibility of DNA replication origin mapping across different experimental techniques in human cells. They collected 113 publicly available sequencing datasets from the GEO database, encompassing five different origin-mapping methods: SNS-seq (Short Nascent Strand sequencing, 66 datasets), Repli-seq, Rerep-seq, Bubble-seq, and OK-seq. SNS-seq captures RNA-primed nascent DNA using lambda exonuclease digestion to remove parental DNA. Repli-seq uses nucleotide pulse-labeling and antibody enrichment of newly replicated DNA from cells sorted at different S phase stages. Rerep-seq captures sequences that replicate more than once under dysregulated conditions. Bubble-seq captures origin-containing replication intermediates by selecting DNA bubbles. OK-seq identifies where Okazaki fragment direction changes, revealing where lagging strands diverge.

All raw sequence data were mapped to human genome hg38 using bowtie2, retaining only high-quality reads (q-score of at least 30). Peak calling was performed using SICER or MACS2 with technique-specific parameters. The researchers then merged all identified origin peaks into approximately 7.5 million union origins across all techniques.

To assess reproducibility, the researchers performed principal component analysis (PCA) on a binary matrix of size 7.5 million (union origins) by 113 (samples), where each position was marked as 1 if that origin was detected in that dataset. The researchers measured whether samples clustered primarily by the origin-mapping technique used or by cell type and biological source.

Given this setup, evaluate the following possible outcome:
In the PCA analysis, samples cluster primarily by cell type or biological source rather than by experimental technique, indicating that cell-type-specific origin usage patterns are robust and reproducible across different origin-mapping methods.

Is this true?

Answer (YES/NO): NO